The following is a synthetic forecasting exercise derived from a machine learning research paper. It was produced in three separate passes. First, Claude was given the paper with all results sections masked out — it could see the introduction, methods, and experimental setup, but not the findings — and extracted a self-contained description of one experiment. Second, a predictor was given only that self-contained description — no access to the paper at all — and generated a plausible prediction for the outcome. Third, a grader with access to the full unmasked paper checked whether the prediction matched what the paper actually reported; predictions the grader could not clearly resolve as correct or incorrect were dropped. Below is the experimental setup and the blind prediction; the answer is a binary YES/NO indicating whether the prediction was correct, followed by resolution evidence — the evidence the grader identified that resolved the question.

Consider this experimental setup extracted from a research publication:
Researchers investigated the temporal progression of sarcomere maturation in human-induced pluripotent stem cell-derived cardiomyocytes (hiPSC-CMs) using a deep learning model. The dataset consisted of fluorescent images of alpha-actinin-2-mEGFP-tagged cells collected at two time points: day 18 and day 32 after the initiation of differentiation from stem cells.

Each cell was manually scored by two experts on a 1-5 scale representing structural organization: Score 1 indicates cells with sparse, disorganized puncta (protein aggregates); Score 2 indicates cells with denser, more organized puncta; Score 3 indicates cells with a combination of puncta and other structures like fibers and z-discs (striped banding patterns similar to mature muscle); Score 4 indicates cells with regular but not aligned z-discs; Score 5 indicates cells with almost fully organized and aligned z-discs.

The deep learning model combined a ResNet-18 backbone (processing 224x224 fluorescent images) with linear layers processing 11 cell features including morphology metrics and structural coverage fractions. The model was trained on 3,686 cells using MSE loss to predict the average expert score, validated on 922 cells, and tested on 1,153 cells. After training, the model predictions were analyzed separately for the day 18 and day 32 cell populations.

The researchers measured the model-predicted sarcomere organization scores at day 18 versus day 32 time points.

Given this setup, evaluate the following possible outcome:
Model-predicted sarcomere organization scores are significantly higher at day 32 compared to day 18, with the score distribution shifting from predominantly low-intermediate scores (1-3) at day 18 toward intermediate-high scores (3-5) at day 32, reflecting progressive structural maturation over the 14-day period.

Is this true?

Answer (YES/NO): NO